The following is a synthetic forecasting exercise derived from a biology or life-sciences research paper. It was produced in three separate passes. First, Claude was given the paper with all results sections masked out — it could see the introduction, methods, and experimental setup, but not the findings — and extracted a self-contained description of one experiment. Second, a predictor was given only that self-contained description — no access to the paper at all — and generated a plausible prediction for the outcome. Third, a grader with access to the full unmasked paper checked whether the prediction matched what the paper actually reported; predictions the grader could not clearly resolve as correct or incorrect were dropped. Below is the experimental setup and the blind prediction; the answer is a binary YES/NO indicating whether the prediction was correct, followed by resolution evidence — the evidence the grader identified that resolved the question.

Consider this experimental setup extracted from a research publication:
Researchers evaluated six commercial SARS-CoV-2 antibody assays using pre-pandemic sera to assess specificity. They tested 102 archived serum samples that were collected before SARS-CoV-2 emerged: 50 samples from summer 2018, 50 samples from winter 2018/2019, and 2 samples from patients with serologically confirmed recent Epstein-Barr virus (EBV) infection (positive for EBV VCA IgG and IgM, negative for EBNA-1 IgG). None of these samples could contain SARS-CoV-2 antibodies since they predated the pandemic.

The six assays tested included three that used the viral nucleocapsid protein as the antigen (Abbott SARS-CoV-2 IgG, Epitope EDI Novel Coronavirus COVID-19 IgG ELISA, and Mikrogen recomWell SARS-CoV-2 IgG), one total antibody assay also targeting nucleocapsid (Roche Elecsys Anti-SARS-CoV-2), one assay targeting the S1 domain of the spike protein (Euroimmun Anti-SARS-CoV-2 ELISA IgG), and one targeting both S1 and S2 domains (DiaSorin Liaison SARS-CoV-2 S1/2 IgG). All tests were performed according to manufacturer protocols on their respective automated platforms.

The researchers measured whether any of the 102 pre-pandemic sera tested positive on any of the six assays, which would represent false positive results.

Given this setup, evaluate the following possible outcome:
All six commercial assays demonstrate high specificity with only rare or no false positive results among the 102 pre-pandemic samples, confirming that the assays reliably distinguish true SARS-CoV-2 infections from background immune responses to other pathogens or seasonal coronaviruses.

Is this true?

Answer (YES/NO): YES